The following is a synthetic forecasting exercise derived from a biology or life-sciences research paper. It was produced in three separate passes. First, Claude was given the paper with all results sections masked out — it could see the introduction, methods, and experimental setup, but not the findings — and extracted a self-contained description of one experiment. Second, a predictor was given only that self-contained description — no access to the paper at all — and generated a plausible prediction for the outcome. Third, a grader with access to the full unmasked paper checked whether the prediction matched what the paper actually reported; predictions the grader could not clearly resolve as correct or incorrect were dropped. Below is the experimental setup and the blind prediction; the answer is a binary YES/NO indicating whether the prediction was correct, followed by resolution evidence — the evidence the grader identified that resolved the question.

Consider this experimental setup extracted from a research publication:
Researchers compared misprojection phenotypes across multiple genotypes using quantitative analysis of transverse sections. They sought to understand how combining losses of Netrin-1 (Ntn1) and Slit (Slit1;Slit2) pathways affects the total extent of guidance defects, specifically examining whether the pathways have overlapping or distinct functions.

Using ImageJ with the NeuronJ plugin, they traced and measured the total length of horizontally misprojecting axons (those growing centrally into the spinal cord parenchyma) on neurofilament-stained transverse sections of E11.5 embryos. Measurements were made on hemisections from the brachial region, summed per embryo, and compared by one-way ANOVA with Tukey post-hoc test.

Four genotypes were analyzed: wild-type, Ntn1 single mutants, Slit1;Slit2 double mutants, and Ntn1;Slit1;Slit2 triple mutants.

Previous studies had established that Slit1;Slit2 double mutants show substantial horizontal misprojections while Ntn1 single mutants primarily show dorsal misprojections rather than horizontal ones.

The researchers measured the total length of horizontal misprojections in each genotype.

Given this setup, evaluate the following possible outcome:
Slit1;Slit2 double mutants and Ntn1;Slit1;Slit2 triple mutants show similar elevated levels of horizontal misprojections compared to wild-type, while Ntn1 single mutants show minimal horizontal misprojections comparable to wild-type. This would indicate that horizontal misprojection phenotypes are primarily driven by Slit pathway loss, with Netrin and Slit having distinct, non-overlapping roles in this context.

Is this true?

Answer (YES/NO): NO